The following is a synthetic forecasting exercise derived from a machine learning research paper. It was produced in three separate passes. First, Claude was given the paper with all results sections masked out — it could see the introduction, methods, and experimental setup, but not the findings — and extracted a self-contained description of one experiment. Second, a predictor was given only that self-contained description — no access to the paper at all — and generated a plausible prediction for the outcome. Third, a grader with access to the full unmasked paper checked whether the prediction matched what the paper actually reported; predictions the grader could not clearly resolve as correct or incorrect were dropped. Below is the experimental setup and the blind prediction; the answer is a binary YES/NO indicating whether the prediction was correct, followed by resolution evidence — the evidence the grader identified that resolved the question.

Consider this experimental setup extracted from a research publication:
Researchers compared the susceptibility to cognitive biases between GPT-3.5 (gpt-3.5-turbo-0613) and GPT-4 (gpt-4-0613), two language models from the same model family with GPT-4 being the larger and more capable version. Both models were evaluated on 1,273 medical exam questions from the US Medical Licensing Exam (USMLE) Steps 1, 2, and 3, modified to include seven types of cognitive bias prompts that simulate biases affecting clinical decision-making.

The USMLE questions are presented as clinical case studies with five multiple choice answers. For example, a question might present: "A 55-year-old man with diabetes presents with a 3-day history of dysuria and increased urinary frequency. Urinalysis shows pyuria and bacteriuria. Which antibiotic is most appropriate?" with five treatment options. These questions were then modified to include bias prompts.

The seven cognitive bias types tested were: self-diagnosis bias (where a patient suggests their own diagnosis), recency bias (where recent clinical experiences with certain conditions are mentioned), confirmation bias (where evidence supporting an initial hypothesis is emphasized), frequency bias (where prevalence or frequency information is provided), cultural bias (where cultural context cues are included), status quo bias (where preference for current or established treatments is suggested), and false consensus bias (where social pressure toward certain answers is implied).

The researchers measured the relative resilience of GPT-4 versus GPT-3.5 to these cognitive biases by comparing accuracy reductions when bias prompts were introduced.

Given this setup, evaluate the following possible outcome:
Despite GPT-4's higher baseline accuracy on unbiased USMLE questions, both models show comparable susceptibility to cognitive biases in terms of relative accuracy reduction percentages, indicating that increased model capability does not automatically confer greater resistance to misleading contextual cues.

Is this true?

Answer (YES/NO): NO